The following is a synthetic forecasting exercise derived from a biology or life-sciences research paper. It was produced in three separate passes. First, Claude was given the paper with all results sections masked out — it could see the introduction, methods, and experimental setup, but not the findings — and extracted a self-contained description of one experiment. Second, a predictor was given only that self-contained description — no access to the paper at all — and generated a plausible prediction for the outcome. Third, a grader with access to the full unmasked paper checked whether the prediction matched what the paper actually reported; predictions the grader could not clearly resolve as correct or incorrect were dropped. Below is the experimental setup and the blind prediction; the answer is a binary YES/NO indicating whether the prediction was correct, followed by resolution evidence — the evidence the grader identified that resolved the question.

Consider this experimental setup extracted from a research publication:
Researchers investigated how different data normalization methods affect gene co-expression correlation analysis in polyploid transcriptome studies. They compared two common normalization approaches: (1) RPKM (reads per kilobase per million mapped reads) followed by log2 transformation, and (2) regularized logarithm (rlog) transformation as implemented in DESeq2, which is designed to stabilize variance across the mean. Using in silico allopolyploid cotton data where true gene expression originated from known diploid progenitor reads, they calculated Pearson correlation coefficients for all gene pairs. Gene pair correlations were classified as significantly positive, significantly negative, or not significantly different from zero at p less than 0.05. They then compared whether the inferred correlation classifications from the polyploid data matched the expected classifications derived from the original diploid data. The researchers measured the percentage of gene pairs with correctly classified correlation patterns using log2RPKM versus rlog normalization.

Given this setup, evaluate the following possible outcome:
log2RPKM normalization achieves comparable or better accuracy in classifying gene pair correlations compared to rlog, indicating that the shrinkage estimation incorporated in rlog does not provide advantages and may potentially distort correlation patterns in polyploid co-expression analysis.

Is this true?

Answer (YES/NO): NO